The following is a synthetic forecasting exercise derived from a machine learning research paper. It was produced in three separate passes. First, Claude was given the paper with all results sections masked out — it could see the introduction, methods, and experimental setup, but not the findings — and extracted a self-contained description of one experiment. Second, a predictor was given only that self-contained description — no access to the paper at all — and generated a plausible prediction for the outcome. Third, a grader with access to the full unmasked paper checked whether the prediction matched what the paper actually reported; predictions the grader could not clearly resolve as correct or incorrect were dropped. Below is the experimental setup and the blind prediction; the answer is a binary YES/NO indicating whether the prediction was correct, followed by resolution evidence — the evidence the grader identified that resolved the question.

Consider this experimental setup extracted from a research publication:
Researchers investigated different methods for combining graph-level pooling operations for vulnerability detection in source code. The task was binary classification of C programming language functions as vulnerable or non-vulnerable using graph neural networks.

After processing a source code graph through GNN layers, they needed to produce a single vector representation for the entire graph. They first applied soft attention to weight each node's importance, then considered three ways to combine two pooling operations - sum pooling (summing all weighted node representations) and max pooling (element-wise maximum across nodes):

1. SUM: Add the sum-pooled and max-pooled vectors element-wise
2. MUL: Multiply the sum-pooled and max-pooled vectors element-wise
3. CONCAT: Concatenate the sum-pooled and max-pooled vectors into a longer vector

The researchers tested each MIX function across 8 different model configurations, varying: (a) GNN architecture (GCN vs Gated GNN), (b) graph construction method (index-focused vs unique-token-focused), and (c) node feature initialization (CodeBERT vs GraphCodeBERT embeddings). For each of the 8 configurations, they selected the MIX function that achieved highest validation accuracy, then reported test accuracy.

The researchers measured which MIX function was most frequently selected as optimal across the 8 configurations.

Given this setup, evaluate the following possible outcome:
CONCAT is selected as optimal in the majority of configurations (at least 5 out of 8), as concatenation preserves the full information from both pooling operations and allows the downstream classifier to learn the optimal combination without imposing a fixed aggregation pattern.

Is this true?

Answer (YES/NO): NO